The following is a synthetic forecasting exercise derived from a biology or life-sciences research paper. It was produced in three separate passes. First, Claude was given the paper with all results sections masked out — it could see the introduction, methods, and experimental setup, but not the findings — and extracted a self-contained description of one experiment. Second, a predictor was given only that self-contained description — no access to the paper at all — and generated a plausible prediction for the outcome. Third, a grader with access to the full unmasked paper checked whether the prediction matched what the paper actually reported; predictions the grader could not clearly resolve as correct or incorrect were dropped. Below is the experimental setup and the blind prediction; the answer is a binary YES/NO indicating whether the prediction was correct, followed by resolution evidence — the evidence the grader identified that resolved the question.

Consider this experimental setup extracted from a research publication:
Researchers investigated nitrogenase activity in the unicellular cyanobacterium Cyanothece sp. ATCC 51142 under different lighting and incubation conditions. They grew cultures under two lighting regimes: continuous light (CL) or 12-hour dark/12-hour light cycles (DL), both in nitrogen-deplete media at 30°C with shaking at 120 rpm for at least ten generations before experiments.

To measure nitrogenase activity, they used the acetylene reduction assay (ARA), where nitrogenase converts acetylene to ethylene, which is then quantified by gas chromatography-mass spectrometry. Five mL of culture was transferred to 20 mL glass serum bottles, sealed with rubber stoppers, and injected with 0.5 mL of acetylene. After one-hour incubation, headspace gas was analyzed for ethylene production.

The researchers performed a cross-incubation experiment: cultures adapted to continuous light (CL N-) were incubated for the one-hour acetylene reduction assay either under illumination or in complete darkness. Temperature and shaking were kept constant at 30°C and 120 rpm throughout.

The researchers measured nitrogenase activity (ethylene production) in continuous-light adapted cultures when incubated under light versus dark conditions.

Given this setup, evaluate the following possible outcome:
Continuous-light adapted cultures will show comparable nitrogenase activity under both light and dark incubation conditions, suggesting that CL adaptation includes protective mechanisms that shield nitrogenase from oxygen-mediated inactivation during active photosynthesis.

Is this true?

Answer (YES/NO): NO